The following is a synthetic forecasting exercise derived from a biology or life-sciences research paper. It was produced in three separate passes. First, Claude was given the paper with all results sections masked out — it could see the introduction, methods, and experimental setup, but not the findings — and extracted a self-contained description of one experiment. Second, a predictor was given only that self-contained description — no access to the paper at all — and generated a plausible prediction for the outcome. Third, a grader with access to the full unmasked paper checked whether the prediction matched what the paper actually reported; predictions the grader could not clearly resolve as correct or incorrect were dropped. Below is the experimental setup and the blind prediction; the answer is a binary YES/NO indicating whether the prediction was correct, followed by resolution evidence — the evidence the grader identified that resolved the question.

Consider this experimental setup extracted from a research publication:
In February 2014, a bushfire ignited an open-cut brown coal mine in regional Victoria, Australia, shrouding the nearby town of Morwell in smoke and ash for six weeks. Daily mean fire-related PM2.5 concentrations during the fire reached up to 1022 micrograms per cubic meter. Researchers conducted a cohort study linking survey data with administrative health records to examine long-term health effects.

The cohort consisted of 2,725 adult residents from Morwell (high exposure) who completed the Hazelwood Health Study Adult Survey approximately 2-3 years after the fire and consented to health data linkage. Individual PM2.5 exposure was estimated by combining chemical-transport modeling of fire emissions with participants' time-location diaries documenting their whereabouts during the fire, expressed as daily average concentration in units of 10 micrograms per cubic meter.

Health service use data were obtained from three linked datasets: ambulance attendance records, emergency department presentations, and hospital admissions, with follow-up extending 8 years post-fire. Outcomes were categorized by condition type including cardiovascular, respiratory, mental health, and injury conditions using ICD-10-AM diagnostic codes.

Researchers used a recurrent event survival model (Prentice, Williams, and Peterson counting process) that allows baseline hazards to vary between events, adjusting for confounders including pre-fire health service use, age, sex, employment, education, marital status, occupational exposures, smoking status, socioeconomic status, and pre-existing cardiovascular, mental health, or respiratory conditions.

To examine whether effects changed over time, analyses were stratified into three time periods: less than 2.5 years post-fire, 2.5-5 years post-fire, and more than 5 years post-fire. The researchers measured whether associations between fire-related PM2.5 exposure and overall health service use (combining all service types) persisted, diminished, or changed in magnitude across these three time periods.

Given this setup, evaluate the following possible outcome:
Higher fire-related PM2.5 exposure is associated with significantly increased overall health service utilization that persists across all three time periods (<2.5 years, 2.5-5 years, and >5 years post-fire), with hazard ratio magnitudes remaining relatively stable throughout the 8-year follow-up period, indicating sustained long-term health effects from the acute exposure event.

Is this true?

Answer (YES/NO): NO